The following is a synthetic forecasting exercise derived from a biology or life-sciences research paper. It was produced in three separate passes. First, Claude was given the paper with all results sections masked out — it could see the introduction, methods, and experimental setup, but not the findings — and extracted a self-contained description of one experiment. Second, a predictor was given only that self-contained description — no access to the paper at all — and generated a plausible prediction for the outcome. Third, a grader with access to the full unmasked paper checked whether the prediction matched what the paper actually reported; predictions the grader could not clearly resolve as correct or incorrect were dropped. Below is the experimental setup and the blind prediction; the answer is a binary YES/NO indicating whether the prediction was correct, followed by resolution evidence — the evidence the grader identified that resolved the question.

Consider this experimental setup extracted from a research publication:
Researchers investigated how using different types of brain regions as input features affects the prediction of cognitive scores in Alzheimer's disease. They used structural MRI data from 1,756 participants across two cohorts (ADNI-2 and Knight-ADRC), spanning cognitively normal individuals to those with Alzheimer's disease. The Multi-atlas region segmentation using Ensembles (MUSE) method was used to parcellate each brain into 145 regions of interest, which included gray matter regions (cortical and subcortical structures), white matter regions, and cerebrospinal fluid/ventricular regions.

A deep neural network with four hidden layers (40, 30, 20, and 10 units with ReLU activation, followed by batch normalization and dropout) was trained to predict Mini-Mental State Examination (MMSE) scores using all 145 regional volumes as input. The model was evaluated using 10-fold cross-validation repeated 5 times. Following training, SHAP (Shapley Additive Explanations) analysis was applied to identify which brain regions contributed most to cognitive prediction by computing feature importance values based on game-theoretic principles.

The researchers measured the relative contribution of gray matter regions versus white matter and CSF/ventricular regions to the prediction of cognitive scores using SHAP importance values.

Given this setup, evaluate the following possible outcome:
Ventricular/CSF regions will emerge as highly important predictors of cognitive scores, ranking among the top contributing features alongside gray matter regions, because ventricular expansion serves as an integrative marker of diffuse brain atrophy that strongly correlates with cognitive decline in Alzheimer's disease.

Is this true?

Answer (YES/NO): YES